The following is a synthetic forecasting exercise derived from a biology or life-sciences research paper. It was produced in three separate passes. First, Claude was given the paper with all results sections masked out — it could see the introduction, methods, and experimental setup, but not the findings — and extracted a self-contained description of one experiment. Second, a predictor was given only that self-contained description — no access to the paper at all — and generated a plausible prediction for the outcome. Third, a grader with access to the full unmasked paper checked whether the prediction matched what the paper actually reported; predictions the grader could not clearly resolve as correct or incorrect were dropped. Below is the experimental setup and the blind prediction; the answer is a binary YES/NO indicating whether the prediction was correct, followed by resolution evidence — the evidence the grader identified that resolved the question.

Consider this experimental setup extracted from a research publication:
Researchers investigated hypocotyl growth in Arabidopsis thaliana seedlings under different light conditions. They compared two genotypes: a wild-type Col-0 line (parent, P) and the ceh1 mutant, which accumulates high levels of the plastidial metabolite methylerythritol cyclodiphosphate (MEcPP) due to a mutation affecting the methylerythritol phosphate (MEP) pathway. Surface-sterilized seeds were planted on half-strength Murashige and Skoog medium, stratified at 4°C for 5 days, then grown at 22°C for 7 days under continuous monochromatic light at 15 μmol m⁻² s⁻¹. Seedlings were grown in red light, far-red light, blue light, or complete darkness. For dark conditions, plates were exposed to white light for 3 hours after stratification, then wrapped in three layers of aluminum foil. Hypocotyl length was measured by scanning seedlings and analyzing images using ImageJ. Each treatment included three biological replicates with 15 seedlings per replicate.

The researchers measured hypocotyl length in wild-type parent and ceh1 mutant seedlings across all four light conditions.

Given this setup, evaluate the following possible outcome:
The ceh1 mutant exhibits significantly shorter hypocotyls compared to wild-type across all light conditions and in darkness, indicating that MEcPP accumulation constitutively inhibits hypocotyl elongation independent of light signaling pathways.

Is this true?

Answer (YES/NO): NO